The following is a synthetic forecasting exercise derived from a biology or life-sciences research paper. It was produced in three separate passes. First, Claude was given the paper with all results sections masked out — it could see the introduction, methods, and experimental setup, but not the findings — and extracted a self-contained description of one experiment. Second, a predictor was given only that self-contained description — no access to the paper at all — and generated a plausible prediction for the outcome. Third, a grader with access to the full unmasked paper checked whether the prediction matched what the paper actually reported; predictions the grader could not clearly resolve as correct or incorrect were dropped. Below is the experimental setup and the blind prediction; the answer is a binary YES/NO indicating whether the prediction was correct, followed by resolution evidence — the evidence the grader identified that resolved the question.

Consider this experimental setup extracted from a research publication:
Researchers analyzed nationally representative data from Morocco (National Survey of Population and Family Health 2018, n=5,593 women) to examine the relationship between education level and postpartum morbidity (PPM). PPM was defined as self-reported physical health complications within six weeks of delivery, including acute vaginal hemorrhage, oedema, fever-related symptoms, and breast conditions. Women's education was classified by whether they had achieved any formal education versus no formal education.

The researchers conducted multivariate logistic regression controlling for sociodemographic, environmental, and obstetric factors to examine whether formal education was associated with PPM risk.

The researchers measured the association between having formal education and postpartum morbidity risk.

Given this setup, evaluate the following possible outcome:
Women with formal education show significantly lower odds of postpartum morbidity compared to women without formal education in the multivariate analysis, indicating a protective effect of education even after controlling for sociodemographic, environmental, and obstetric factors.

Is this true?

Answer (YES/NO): YES